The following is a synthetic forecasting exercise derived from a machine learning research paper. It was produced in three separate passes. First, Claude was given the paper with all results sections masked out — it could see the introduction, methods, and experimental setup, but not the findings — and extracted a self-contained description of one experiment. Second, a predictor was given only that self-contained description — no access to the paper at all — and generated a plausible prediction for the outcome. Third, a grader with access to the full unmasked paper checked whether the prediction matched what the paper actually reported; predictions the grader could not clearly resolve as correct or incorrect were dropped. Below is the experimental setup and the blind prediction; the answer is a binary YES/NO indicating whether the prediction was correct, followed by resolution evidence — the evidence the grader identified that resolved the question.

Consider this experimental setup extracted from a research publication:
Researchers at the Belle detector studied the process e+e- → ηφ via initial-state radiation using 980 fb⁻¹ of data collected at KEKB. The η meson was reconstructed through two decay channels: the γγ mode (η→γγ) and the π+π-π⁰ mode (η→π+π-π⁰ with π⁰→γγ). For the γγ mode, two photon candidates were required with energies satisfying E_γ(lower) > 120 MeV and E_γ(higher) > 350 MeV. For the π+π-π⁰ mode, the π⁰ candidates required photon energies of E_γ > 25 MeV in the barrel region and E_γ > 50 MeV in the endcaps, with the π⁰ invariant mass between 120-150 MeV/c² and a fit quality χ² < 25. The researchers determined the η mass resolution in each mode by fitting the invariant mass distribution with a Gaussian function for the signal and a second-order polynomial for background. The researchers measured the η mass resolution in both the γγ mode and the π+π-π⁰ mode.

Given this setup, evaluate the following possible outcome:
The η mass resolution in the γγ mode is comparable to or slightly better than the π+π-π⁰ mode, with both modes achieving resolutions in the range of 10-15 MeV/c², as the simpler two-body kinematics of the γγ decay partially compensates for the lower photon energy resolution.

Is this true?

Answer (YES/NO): NO